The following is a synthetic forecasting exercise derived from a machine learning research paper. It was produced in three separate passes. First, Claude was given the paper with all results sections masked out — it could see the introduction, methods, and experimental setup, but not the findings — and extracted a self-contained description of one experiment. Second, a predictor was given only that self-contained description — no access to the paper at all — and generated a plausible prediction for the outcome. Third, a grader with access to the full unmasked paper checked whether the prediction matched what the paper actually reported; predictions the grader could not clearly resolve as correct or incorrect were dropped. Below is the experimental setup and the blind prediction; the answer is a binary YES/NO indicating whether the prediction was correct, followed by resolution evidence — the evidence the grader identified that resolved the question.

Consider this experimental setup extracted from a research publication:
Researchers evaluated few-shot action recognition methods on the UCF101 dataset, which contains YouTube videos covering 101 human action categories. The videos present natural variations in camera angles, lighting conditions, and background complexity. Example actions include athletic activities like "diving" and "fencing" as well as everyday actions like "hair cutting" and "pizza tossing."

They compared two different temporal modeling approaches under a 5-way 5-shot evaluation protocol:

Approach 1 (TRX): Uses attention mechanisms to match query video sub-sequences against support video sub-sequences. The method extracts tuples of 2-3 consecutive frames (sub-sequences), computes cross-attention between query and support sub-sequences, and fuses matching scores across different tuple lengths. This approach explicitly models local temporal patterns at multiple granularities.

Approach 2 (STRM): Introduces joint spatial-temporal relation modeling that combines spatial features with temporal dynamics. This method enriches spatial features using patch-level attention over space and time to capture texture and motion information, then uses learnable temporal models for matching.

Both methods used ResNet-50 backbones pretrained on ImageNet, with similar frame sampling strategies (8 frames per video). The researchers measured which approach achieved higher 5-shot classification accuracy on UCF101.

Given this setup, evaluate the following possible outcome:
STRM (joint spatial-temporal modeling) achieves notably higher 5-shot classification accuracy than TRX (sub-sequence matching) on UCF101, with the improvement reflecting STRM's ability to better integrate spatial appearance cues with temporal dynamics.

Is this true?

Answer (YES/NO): NO